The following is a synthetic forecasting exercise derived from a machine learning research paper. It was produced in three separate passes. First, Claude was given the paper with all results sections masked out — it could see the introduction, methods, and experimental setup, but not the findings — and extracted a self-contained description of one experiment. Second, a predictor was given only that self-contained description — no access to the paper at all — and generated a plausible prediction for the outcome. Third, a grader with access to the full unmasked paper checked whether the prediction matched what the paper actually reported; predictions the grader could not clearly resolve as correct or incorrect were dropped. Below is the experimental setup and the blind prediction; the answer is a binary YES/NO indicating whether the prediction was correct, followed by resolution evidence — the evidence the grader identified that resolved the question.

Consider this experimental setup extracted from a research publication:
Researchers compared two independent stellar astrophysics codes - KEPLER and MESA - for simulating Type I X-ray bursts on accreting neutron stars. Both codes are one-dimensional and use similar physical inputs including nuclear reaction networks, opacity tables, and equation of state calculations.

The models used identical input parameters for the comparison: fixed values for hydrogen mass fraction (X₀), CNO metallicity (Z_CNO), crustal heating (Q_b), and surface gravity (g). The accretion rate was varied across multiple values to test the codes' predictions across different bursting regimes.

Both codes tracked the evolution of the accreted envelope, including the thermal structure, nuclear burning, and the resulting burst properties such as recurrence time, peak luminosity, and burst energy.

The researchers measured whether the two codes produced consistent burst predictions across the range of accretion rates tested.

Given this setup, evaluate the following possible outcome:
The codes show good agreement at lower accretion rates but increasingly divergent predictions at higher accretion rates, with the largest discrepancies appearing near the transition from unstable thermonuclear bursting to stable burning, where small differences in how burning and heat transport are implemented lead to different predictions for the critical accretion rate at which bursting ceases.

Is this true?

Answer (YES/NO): NO